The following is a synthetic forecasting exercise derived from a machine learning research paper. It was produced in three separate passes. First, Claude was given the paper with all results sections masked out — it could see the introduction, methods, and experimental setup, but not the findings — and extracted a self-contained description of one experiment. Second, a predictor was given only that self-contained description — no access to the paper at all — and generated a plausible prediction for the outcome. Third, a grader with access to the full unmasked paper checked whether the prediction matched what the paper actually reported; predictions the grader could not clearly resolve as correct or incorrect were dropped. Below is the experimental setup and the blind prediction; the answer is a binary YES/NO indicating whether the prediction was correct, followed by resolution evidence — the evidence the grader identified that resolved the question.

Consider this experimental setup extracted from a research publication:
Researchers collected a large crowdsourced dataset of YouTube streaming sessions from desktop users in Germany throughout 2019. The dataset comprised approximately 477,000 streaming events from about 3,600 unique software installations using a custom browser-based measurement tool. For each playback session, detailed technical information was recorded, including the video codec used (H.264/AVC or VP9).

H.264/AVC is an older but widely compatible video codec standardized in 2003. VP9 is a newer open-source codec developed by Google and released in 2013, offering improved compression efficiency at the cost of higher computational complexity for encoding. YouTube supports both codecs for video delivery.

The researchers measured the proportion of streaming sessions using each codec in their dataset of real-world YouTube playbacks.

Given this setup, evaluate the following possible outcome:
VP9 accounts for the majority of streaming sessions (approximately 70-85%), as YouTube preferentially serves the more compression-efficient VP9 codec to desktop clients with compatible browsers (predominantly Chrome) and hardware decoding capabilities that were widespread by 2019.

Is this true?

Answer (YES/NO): NO